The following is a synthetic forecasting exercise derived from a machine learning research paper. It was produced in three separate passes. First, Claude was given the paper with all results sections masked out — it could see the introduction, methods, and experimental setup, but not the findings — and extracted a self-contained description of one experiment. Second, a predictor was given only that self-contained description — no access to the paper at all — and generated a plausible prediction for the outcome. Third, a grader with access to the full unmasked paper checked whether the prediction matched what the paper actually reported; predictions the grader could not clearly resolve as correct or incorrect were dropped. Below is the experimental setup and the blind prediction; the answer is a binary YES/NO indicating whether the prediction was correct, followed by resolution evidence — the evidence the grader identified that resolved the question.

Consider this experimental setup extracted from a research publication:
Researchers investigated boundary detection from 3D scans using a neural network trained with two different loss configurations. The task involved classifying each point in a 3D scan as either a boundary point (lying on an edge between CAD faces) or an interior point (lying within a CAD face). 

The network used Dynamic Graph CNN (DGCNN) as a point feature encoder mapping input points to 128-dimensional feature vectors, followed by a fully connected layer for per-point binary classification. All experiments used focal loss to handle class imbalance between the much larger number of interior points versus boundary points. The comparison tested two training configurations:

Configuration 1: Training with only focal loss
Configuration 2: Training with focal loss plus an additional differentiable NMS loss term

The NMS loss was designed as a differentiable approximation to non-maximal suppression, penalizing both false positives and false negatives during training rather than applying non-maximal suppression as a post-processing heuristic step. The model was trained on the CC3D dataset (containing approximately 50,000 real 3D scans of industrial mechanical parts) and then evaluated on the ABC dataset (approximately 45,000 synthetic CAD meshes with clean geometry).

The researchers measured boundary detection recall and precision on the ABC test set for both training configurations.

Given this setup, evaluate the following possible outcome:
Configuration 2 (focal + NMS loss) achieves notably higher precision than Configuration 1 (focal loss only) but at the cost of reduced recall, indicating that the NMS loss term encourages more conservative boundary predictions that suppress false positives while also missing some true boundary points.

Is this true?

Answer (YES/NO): YES